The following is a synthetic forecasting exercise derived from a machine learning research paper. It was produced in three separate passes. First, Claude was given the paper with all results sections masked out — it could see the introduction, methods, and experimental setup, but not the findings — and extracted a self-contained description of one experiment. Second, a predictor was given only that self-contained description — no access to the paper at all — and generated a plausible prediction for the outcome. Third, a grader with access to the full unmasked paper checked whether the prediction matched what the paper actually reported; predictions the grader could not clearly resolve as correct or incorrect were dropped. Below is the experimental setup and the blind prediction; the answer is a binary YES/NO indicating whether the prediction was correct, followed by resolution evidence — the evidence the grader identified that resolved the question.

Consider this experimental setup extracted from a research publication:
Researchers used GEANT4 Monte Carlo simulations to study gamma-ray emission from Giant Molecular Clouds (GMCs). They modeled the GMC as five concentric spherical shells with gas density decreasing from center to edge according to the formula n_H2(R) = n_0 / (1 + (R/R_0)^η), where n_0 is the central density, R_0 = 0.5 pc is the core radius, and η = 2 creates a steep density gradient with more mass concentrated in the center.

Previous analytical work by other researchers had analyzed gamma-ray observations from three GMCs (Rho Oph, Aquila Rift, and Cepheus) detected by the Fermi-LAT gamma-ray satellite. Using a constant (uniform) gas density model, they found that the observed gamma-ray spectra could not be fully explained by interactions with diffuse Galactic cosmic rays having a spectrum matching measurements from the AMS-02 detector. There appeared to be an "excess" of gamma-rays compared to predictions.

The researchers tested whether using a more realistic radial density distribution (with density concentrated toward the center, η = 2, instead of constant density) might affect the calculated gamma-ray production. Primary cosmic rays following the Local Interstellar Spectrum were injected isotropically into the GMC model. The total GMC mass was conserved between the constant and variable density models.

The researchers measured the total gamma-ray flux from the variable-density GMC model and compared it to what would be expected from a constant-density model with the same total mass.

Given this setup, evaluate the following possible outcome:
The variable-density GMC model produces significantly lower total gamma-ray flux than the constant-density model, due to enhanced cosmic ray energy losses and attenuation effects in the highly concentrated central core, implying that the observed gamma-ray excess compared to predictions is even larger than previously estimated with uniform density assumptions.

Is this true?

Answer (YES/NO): NO